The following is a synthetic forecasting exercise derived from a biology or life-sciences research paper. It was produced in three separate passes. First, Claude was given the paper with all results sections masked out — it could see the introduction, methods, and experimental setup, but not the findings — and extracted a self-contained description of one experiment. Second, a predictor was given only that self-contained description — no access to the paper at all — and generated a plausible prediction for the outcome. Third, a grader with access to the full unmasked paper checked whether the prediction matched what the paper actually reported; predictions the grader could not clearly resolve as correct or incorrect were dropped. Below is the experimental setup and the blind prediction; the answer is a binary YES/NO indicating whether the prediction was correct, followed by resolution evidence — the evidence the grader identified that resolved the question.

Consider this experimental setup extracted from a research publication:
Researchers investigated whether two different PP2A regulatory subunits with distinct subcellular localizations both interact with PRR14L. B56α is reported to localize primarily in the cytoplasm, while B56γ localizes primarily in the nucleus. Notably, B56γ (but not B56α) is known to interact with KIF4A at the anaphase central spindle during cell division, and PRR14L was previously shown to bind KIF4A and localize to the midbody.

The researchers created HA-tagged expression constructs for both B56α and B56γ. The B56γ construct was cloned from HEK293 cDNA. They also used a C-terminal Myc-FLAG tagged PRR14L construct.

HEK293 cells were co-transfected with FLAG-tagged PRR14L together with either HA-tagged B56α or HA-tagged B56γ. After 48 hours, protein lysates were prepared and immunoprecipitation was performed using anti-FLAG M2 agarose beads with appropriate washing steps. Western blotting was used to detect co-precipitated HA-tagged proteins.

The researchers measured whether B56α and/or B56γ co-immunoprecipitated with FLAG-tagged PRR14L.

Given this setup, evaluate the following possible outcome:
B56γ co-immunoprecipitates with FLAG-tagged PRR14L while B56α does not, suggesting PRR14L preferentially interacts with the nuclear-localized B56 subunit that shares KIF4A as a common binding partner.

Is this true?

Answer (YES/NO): NO